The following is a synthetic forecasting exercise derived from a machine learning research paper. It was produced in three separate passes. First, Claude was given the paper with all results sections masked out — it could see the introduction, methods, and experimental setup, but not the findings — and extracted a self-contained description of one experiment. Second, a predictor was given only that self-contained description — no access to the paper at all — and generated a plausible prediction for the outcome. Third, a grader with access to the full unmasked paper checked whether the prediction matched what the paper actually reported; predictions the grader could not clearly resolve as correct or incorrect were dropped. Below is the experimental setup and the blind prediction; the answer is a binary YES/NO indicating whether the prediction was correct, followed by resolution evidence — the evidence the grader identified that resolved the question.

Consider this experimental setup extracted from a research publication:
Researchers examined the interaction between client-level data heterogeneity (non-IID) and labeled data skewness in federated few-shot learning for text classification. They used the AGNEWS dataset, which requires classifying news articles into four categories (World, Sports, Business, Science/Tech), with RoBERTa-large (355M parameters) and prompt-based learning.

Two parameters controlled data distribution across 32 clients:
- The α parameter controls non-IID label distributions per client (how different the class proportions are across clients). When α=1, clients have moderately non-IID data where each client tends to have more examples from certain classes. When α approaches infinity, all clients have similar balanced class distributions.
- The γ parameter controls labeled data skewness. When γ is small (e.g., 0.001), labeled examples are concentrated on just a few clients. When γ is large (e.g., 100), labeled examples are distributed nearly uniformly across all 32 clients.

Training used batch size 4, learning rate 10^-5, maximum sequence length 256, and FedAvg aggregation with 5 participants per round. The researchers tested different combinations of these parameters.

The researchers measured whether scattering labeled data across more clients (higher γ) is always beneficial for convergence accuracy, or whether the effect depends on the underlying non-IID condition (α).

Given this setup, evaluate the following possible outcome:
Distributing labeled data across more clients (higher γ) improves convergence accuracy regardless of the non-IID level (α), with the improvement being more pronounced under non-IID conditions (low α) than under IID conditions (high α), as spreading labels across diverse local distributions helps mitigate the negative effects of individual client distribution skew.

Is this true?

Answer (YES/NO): NO